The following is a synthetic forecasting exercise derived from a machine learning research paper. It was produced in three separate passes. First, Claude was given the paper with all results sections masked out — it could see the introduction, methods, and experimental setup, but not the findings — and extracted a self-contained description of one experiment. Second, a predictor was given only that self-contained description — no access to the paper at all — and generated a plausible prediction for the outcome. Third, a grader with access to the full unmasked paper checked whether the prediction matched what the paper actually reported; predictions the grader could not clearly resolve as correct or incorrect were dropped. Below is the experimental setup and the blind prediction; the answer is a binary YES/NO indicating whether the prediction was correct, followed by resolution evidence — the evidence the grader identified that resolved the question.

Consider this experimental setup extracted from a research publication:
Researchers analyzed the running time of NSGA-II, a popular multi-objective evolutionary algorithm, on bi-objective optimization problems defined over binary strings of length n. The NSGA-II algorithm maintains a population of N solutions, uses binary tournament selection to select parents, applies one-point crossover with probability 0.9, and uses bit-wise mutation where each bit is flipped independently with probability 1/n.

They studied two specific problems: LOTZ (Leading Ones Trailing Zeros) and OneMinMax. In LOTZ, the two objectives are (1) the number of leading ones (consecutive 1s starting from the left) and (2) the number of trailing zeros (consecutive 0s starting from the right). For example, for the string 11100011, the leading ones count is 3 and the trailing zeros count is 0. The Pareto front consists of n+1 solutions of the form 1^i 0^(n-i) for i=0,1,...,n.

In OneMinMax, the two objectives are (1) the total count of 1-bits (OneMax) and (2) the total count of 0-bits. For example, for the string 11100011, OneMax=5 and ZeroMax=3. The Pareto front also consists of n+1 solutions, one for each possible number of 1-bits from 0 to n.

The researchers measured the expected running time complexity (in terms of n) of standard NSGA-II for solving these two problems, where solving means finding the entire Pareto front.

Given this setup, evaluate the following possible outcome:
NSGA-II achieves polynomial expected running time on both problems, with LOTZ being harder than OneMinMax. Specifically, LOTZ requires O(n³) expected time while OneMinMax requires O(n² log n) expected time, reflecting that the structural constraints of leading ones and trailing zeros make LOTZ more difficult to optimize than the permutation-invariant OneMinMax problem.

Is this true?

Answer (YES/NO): YES